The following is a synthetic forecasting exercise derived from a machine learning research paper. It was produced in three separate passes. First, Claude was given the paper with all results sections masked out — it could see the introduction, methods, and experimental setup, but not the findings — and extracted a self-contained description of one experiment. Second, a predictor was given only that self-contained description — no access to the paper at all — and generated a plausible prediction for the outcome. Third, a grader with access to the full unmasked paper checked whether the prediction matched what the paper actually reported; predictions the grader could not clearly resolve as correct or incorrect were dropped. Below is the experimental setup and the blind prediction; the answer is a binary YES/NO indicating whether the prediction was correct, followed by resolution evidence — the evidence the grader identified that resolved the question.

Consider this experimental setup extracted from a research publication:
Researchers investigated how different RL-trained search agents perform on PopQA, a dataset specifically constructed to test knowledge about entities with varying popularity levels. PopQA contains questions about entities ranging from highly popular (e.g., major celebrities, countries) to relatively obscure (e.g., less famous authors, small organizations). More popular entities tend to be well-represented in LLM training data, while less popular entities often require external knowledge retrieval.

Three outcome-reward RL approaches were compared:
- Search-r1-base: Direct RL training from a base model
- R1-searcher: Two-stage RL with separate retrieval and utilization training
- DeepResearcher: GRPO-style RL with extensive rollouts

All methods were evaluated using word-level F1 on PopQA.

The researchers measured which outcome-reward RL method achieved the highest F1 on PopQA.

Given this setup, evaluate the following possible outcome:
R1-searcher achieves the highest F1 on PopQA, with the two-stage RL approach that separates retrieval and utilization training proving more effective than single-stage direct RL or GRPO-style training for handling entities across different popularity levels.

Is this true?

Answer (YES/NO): NO